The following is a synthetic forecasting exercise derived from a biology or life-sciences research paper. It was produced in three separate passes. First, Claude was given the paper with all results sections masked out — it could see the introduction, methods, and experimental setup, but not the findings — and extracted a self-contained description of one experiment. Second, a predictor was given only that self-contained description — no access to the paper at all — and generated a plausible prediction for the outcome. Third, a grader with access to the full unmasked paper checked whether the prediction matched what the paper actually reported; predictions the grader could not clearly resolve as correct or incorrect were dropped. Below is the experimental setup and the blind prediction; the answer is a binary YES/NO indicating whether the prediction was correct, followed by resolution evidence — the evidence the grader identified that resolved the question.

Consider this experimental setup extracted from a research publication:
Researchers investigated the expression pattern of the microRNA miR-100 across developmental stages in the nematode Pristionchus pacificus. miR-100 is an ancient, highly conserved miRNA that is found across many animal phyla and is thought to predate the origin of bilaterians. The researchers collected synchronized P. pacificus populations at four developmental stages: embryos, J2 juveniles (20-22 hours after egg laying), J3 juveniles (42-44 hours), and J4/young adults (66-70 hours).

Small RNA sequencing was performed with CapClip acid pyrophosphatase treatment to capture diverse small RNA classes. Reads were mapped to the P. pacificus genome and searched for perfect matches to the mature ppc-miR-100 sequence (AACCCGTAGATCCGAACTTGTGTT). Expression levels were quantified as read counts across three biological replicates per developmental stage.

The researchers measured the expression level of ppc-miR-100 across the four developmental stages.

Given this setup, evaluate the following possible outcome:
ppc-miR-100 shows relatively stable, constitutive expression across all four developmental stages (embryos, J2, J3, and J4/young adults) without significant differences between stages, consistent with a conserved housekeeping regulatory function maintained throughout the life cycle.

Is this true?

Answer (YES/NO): NO